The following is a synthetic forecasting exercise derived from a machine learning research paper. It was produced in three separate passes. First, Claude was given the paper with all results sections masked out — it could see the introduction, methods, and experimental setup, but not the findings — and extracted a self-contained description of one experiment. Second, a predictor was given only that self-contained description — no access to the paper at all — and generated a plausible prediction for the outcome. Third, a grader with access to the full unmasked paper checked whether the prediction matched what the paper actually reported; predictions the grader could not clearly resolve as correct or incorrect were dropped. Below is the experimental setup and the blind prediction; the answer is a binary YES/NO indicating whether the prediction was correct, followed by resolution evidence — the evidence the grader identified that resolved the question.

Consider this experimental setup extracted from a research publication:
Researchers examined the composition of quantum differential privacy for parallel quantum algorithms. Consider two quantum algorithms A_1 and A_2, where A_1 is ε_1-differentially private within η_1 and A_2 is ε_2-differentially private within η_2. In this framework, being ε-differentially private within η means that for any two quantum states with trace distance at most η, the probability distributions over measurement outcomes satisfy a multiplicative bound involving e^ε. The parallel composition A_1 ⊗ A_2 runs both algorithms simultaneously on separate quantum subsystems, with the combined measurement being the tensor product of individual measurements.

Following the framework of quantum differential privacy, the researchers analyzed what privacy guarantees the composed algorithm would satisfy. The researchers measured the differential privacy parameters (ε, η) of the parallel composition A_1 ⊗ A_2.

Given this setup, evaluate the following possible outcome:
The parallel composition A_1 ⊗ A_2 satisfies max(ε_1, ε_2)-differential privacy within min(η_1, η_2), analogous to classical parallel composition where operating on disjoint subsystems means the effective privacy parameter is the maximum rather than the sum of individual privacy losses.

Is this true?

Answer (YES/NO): NO